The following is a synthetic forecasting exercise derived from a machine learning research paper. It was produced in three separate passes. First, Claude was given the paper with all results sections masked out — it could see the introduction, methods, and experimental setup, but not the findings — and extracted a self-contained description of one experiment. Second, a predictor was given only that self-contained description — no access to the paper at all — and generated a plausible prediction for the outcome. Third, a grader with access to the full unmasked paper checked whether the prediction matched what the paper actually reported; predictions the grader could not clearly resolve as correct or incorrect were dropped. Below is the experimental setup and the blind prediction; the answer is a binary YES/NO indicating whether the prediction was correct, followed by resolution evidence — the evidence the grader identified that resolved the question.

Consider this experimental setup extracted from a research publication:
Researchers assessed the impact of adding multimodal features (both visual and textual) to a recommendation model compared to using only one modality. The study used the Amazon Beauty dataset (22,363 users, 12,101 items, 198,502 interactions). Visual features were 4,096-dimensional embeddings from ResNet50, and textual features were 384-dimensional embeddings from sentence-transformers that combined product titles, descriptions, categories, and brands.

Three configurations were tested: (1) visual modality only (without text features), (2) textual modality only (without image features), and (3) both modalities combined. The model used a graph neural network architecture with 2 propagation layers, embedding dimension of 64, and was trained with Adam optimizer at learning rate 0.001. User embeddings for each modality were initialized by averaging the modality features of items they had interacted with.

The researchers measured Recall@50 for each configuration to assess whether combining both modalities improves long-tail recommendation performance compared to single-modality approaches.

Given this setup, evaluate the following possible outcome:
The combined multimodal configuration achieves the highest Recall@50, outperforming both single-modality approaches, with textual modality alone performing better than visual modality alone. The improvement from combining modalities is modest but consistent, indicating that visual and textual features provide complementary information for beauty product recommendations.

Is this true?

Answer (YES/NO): YES